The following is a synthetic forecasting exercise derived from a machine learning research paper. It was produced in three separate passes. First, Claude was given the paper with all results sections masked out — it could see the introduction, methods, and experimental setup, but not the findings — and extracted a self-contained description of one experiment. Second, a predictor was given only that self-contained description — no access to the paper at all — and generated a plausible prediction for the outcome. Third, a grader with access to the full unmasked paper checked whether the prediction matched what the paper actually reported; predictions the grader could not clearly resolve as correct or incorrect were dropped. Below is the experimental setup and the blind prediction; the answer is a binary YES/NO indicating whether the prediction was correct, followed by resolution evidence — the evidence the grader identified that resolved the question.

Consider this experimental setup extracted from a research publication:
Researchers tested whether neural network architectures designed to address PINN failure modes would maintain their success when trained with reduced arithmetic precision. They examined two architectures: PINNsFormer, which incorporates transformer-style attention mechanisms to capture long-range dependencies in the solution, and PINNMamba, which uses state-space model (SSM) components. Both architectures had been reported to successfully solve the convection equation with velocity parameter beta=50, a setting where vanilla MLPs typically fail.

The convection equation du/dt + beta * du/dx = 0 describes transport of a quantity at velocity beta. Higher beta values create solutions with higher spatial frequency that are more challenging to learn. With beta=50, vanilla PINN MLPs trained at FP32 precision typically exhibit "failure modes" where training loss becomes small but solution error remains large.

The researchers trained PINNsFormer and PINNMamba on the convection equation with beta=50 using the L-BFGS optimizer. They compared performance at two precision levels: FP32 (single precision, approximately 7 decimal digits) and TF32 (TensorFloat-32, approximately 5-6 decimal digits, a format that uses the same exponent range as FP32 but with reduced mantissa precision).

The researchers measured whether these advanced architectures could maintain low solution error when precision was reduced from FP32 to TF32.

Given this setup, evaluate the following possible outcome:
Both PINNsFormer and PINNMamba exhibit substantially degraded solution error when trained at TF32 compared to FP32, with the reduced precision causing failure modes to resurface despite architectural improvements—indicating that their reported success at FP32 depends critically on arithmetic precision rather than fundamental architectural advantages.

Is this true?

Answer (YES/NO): YES